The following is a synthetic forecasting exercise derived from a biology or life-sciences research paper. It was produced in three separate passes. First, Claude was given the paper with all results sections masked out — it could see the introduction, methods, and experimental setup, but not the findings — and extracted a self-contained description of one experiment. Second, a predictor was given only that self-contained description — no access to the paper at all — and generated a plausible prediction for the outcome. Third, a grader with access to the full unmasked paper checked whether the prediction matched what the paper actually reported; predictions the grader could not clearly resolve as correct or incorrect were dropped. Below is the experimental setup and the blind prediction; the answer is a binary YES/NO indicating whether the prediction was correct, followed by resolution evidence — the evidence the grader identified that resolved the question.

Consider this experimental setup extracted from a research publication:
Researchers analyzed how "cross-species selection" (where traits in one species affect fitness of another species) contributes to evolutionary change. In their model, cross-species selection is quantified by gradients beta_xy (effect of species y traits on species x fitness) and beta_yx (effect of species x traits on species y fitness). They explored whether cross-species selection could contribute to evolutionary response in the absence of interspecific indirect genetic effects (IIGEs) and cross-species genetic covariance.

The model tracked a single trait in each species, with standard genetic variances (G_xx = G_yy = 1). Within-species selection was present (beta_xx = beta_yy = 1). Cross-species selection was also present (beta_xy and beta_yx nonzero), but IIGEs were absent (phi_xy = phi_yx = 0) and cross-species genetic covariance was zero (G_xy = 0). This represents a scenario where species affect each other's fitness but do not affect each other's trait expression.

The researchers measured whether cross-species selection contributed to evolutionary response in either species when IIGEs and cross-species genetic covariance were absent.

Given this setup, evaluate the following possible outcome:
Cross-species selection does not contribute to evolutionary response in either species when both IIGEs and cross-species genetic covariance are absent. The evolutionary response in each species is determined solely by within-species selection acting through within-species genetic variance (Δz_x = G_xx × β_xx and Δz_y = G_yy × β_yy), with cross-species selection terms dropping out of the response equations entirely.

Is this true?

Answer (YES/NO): YES